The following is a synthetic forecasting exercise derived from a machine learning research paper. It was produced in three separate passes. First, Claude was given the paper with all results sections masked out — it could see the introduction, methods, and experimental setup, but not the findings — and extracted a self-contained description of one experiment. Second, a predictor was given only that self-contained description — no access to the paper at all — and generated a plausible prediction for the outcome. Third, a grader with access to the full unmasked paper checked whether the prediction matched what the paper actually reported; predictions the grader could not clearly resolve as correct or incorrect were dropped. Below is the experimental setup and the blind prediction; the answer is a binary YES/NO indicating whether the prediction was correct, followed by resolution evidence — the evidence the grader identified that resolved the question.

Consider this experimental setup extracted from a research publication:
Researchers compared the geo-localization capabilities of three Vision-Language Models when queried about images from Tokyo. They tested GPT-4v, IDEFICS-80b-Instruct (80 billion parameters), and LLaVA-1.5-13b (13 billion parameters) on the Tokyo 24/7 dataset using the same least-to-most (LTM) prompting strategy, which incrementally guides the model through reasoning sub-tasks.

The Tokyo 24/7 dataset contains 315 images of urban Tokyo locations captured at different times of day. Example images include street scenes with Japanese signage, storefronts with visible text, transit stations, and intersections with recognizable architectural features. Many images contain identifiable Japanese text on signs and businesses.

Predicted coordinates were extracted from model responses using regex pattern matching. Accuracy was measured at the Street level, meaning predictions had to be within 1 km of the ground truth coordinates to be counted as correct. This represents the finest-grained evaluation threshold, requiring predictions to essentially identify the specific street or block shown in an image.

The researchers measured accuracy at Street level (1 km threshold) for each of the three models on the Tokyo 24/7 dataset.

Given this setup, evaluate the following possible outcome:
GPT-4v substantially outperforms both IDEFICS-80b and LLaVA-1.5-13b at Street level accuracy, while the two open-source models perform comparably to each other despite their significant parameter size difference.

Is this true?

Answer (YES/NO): NO